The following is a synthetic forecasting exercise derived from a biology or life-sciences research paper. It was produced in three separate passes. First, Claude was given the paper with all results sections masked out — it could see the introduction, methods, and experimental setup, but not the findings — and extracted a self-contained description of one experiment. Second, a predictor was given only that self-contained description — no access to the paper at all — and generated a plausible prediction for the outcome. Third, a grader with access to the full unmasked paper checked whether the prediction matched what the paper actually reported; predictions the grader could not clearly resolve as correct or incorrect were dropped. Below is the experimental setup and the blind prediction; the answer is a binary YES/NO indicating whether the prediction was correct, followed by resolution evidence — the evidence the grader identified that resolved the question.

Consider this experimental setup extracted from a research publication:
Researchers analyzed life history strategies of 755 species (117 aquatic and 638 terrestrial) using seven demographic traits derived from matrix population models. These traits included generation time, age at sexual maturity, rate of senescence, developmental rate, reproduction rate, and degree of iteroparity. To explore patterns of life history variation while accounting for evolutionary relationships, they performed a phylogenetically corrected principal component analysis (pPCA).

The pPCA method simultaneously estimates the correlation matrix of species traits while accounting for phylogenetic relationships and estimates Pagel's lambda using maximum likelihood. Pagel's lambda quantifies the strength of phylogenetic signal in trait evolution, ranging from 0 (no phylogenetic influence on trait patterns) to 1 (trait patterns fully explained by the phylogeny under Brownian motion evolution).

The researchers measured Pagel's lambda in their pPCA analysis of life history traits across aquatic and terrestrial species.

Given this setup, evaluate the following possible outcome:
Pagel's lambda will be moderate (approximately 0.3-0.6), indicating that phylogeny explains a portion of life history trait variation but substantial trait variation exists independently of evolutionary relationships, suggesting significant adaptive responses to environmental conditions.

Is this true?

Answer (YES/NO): NO